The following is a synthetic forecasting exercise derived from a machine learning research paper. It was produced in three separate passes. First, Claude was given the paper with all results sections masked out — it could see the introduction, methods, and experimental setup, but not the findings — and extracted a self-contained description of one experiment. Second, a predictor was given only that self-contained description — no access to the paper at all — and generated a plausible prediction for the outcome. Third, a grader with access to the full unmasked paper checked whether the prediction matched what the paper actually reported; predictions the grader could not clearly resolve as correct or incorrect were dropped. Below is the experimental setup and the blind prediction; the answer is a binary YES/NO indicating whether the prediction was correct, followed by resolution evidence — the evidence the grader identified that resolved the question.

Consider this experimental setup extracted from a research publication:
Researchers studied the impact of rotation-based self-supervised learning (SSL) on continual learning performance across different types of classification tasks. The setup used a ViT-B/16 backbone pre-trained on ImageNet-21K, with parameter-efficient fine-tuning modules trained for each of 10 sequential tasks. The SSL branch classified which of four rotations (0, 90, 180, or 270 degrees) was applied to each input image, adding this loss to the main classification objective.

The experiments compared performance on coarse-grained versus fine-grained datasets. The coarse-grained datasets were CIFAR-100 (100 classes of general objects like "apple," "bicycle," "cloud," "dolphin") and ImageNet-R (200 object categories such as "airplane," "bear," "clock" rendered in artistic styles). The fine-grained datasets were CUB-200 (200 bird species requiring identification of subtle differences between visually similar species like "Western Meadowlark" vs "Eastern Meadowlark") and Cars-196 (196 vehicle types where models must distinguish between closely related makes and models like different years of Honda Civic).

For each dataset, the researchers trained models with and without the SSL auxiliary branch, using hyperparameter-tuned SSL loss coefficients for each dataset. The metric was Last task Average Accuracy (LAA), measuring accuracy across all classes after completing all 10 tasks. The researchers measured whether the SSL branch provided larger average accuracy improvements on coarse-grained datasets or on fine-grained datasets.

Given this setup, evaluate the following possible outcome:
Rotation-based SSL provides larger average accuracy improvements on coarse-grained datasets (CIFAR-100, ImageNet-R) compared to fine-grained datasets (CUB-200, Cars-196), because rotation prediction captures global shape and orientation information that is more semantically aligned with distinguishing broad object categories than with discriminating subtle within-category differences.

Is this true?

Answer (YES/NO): YES